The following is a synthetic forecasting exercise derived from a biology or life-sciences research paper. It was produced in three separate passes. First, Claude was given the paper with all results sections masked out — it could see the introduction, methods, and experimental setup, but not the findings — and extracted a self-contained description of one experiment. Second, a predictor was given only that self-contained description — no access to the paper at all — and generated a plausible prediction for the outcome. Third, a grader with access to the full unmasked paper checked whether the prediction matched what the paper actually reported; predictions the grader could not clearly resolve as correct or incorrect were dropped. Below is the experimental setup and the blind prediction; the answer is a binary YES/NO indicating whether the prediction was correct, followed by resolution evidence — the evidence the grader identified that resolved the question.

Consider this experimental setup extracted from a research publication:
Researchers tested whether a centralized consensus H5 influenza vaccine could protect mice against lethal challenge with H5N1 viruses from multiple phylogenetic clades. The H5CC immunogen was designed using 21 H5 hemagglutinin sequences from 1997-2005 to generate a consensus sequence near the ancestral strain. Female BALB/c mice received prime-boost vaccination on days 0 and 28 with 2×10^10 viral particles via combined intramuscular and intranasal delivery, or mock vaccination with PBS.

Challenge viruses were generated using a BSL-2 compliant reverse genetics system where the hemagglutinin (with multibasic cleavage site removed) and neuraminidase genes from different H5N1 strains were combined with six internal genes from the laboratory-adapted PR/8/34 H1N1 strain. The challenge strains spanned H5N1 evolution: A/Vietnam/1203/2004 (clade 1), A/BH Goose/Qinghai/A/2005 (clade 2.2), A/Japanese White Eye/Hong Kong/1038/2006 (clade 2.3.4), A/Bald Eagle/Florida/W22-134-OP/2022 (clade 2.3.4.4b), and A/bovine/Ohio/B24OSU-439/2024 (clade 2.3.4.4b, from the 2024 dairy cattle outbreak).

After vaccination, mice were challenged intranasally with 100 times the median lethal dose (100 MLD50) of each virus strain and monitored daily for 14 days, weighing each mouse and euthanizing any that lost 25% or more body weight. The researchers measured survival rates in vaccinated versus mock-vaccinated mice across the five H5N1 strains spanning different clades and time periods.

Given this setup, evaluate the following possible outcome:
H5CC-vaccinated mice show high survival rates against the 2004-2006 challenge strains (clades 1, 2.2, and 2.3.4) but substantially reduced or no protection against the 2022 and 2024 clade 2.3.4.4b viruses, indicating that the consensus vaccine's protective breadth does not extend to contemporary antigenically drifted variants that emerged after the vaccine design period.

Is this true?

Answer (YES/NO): NO